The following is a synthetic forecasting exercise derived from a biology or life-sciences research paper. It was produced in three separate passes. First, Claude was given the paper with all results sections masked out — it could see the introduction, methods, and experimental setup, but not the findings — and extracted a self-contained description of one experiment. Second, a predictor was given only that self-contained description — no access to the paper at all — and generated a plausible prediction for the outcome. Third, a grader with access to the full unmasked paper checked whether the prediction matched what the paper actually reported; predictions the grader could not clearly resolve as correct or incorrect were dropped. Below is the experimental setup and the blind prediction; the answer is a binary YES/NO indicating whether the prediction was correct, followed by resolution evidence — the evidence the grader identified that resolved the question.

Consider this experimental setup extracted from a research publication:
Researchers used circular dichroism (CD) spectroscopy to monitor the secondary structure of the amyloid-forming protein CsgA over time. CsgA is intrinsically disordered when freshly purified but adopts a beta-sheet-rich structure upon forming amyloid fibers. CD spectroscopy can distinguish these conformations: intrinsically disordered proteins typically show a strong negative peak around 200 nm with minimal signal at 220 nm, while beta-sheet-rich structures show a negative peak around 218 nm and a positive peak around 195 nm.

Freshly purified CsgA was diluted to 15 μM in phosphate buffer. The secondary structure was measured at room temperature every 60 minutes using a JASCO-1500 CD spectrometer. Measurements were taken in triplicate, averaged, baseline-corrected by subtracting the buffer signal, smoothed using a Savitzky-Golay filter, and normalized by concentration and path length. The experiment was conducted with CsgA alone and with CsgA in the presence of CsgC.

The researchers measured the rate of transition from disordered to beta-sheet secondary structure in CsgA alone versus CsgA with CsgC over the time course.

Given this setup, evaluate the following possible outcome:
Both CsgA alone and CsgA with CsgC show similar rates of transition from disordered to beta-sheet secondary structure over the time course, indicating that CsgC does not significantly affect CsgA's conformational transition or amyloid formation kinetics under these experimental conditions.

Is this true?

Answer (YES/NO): YES